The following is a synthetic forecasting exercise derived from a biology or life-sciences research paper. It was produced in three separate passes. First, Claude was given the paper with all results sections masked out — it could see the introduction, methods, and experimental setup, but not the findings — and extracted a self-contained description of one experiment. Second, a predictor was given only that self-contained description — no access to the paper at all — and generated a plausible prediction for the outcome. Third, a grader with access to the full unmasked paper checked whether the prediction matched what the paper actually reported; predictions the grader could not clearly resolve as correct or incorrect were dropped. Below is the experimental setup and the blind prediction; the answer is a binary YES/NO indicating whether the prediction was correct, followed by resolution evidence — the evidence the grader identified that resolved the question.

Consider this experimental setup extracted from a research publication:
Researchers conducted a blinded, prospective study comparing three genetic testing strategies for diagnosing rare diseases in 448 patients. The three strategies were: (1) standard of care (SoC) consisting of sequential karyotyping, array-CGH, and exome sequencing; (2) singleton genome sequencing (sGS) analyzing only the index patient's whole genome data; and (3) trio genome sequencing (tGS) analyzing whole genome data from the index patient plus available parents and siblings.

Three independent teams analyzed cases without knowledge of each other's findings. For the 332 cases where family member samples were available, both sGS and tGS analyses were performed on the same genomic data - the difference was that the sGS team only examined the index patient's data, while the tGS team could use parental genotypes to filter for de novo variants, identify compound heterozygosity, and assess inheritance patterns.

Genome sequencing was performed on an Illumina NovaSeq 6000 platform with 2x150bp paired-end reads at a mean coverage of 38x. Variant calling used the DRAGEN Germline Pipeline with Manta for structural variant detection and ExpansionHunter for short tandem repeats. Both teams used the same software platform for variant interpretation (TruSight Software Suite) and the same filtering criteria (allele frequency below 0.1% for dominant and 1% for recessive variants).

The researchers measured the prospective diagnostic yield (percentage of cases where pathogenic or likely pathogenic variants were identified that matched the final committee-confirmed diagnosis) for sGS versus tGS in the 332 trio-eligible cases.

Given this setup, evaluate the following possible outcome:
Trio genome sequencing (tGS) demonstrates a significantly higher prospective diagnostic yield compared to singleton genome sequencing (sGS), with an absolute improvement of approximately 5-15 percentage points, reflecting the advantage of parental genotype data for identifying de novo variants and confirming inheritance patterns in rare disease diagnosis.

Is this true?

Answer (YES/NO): YES